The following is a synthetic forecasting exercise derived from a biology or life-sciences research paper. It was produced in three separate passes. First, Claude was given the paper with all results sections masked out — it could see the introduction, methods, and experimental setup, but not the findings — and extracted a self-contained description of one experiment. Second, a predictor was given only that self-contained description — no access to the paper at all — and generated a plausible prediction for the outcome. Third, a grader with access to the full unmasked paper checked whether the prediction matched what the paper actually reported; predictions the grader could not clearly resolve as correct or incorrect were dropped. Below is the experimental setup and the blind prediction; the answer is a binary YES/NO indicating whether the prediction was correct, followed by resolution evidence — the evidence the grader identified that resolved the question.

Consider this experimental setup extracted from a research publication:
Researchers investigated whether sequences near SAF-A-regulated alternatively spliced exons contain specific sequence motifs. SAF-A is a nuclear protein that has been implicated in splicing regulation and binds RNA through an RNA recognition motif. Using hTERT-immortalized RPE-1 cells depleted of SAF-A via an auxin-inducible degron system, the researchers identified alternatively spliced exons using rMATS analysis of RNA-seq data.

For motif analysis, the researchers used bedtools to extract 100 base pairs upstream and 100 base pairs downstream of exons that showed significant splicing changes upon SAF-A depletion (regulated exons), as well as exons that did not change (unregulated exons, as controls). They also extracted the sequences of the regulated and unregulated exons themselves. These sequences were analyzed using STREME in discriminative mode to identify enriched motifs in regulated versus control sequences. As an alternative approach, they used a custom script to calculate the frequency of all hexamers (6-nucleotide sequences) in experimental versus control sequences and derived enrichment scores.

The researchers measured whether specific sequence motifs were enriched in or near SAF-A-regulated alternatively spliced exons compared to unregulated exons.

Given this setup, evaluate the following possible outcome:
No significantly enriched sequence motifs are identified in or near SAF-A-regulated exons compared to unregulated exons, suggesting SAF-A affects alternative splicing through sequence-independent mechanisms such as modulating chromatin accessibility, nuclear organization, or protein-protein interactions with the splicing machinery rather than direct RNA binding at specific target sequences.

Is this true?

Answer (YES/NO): YES